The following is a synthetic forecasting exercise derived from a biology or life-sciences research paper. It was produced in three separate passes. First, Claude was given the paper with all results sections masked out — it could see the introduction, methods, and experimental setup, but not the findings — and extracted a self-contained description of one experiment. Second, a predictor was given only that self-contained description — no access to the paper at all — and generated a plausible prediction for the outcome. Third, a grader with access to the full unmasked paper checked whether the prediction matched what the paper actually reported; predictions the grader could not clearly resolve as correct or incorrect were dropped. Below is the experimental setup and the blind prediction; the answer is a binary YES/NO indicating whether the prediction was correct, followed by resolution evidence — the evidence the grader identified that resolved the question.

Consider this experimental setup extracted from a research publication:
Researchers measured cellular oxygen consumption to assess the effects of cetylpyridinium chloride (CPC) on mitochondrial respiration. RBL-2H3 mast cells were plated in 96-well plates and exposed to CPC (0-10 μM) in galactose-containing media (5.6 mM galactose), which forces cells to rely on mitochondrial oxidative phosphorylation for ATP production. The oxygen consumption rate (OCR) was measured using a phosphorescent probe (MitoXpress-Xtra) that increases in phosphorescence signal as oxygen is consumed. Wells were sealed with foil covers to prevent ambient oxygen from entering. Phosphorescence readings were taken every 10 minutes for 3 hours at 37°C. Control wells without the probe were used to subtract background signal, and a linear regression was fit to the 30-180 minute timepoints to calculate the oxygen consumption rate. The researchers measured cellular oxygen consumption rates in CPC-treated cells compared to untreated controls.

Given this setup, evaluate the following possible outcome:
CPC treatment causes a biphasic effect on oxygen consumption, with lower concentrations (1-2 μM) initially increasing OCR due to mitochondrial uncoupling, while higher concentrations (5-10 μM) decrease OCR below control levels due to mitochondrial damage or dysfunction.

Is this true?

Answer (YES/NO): NO